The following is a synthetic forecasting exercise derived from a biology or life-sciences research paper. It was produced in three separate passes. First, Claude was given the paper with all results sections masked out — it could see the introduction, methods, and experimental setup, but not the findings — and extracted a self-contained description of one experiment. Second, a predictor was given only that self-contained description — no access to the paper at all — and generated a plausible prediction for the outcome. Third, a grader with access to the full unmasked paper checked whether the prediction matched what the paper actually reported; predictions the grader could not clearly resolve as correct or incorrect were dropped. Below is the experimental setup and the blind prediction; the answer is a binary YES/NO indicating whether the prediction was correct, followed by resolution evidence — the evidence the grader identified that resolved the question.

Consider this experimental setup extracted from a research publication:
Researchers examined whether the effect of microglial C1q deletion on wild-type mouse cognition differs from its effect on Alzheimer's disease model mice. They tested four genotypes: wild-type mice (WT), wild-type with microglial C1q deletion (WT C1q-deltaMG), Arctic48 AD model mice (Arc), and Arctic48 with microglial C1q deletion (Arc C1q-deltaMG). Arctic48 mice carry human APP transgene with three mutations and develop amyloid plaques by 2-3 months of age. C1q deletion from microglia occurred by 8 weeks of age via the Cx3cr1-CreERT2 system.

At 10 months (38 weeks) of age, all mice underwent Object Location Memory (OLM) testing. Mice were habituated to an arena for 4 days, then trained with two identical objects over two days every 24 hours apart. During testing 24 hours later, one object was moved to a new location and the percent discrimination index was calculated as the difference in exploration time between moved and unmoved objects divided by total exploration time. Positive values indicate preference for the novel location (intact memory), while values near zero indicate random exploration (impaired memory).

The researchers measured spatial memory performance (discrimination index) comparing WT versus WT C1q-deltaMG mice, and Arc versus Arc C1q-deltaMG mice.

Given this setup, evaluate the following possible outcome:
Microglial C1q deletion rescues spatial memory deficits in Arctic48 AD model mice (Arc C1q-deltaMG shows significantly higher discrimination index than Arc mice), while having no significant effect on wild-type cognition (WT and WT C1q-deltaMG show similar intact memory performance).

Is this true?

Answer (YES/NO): NO